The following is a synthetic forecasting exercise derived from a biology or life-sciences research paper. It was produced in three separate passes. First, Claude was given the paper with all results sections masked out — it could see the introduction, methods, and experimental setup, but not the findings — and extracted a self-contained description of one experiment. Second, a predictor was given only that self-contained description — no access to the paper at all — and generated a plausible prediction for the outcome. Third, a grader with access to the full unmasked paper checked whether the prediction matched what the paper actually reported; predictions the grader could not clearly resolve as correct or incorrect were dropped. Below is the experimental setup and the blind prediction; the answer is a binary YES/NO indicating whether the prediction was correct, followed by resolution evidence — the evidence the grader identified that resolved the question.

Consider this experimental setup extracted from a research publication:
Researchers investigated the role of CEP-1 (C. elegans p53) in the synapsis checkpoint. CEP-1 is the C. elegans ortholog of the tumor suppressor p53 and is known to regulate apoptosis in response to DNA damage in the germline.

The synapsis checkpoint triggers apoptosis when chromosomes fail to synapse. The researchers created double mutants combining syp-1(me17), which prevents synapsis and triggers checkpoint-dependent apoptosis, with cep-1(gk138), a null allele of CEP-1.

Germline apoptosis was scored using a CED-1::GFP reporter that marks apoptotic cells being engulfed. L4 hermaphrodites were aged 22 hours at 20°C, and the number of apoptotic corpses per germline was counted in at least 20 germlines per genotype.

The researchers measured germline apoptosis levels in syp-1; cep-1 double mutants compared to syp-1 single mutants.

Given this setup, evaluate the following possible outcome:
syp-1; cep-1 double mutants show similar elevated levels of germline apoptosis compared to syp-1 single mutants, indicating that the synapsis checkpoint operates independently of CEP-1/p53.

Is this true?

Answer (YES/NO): NO